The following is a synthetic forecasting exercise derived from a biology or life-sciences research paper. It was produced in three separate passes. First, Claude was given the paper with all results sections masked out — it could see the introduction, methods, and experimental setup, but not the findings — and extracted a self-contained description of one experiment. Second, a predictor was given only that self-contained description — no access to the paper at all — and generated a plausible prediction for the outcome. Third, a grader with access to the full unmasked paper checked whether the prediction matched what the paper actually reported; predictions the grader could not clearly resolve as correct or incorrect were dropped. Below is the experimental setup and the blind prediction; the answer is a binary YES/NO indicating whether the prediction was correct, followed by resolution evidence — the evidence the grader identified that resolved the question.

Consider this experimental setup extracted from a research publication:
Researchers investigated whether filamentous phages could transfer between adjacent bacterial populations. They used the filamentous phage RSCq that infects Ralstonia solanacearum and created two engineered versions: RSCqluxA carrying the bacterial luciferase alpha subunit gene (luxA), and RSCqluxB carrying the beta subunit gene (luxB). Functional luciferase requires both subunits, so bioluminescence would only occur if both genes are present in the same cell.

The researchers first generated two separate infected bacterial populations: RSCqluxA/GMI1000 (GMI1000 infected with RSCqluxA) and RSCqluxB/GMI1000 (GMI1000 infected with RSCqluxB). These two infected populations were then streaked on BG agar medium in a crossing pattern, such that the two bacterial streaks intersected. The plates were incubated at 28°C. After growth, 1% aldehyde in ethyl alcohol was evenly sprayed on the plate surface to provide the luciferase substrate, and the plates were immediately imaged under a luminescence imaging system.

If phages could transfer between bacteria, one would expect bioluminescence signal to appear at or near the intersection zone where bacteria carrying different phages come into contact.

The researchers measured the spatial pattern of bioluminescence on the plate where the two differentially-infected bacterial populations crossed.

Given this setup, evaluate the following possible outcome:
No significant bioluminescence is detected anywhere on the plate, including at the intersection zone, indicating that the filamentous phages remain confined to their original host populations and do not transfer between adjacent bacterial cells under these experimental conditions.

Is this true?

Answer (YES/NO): NO